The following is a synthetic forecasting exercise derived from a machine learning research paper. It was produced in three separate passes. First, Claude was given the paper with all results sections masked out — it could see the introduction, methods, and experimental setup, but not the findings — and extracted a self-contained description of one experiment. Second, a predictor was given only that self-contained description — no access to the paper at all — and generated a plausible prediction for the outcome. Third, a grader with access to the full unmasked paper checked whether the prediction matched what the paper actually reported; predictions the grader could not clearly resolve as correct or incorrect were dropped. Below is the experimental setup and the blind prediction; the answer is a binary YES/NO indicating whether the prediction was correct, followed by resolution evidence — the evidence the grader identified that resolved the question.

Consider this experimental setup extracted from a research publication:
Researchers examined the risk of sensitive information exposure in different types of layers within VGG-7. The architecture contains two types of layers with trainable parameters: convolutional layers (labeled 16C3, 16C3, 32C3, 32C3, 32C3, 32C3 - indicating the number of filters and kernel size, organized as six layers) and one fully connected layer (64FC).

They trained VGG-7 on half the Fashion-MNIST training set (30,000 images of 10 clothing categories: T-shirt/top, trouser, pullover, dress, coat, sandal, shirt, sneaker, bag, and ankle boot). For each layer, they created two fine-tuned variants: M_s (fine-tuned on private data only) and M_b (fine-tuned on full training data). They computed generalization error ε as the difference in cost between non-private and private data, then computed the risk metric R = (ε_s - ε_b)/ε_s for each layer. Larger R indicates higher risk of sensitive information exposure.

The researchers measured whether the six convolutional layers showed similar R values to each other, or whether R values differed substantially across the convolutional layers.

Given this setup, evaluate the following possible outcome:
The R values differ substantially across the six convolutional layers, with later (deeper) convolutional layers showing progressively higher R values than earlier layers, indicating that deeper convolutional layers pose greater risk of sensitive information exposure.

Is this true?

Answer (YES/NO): YES